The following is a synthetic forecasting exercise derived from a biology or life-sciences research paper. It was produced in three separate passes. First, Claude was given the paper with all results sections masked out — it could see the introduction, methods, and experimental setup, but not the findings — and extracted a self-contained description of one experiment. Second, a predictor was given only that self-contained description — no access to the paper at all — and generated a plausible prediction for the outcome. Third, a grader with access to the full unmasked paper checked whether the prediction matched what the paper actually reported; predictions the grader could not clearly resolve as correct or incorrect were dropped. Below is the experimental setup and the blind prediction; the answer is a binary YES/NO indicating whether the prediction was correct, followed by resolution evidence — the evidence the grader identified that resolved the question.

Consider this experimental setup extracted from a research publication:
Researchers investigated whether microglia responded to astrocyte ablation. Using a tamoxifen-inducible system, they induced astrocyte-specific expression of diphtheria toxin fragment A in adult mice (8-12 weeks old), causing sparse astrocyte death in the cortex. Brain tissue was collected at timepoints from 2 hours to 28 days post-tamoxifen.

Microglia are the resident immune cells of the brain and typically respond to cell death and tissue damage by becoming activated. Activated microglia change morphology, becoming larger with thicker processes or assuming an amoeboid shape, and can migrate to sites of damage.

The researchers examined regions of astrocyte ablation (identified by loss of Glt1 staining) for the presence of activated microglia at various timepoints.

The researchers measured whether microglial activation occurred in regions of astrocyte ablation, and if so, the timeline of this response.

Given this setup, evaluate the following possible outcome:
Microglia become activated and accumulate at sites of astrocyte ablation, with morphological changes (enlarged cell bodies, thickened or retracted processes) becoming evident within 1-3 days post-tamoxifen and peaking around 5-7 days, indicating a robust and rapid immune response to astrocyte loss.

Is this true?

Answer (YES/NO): NO